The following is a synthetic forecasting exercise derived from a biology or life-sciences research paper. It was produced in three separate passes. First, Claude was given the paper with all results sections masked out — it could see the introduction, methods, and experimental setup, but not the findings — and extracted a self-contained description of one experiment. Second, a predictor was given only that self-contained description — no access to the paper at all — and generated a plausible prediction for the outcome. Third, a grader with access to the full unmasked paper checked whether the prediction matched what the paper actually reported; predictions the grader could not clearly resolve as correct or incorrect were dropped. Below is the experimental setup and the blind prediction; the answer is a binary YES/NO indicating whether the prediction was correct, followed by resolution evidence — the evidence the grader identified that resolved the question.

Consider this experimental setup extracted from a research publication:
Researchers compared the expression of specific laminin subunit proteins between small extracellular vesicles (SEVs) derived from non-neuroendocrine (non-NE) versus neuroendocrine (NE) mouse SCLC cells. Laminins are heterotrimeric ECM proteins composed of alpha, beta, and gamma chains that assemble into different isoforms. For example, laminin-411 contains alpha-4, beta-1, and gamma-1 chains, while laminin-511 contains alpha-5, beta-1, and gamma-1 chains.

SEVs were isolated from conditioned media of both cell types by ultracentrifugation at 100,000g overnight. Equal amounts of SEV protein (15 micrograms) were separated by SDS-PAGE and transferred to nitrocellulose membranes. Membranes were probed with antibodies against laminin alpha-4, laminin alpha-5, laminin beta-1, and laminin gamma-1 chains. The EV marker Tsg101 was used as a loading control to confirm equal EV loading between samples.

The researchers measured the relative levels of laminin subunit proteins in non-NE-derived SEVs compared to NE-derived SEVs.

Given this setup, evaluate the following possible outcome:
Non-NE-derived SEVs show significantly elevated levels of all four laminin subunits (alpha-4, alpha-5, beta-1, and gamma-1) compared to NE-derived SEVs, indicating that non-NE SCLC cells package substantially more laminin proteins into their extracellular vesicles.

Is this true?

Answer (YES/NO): YES